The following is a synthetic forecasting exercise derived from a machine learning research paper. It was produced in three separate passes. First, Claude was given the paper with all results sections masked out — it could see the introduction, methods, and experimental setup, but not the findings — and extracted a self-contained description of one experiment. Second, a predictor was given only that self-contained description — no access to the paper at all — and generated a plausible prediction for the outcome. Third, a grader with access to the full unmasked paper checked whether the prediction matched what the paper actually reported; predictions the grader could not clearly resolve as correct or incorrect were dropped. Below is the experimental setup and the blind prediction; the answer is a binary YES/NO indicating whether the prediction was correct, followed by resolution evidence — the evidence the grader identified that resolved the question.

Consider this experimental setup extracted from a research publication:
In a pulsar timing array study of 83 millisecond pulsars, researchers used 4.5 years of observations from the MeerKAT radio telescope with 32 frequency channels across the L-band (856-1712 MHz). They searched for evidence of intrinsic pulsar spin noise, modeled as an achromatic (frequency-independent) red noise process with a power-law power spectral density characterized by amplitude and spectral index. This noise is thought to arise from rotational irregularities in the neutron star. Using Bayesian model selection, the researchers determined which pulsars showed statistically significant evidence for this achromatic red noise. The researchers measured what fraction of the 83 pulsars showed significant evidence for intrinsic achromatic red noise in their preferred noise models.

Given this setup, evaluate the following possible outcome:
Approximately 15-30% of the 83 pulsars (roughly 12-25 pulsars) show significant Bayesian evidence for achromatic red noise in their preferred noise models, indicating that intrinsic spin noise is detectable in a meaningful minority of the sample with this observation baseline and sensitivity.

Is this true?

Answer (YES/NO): YES